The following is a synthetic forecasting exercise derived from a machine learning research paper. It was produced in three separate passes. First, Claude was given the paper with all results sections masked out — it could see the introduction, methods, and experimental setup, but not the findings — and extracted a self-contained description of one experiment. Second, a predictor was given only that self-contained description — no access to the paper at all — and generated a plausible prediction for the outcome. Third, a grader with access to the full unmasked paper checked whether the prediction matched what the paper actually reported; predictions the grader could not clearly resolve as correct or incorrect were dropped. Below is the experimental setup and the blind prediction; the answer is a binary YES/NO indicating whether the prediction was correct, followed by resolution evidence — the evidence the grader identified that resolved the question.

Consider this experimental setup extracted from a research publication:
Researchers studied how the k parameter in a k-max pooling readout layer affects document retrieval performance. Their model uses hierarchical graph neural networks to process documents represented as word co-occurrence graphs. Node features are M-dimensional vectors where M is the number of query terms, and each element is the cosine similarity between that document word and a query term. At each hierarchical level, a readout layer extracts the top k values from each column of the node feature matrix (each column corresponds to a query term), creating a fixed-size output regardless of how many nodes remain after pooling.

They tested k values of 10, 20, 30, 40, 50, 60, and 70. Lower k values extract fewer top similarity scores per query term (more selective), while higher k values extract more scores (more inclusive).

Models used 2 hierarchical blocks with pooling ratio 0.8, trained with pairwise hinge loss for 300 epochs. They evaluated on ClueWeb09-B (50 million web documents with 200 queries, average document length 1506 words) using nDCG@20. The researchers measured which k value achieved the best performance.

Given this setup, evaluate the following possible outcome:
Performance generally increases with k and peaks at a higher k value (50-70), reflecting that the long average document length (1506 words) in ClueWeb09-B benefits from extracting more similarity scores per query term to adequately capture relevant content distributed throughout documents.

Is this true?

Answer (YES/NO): NO